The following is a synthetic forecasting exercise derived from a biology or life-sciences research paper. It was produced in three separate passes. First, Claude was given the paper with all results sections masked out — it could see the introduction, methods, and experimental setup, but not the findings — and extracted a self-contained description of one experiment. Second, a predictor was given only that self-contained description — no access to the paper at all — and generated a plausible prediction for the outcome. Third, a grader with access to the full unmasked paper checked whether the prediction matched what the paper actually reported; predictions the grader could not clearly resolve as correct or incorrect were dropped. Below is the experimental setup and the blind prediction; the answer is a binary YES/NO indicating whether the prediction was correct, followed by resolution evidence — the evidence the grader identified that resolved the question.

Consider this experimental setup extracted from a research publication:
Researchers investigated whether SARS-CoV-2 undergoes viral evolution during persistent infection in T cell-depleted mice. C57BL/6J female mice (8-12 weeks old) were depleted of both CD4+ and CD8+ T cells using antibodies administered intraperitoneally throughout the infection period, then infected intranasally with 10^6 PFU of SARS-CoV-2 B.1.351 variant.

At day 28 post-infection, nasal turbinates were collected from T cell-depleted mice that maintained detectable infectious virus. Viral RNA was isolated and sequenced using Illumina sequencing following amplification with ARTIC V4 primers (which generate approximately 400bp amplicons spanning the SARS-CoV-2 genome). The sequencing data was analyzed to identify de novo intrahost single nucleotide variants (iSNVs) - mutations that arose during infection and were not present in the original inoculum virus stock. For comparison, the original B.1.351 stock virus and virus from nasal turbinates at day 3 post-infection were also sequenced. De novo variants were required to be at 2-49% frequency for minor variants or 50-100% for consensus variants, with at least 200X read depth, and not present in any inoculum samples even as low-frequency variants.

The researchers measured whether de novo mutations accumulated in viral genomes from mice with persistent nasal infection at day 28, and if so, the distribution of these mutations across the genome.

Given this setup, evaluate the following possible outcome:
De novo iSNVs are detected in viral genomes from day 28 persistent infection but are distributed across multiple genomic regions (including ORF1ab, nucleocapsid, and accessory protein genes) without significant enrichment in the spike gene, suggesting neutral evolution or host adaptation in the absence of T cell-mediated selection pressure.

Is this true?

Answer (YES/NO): YES